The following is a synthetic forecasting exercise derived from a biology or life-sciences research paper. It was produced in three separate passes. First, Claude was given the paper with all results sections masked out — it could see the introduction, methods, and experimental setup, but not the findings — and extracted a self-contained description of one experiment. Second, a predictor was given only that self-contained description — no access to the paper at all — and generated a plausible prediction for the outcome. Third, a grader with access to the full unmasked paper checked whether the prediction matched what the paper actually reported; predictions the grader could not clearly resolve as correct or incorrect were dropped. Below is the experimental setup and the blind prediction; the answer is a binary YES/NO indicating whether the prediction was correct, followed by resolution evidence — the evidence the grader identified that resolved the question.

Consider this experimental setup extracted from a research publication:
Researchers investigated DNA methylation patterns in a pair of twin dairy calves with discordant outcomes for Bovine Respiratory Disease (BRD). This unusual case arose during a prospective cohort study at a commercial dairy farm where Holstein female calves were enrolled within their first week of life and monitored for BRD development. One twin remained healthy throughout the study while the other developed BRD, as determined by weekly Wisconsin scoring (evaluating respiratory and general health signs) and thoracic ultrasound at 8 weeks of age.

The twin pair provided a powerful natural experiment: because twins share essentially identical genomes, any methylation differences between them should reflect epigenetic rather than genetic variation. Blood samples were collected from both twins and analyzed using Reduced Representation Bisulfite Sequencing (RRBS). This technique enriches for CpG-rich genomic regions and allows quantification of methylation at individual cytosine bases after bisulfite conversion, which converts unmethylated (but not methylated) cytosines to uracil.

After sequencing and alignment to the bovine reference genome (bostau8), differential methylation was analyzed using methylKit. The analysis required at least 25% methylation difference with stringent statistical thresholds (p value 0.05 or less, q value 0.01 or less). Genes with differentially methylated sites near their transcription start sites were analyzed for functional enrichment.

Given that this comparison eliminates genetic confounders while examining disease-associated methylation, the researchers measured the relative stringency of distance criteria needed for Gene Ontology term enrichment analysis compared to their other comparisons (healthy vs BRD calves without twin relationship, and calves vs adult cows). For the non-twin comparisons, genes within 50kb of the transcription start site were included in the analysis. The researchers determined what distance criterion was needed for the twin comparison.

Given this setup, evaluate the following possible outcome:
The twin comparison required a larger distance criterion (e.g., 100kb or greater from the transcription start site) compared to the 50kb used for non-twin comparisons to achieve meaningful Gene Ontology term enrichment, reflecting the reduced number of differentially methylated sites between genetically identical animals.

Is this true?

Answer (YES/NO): NO